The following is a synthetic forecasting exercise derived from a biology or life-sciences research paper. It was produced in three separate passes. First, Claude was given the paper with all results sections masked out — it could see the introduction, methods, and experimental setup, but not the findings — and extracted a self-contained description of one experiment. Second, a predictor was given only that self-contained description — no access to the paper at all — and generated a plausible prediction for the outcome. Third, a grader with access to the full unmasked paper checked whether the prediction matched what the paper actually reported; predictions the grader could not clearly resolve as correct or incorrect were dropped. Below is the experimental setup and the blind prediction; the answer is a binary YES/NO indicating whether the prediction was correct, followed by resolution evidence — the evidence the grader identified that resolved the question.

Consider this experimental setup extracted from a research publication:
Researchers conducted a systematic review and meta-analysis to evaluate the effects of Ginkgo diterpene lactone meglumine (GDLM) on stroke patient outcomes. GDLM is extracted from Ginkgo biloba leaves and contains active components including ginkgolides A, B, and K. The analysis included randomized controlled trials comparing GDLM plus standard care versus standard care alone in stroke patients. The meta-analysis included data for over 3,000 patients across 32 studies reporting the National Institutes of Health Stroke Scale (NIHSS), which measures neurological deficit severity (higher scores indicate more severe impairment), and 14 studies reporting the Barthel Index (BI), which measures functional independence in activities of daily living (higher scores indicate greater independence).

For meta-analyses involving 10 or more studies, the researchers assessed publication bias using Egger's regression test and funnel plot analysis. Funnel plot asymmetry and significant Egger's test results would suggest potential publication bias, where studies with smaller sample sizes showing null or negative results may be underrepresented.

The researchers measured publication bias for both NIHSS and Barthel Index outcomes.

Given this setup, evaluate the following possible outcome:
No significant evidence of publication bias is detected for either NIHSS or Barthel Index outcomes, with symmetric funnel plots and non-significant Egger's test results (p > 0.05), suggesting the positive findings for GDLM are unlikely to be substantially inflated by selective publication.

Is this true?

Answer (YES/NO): NO